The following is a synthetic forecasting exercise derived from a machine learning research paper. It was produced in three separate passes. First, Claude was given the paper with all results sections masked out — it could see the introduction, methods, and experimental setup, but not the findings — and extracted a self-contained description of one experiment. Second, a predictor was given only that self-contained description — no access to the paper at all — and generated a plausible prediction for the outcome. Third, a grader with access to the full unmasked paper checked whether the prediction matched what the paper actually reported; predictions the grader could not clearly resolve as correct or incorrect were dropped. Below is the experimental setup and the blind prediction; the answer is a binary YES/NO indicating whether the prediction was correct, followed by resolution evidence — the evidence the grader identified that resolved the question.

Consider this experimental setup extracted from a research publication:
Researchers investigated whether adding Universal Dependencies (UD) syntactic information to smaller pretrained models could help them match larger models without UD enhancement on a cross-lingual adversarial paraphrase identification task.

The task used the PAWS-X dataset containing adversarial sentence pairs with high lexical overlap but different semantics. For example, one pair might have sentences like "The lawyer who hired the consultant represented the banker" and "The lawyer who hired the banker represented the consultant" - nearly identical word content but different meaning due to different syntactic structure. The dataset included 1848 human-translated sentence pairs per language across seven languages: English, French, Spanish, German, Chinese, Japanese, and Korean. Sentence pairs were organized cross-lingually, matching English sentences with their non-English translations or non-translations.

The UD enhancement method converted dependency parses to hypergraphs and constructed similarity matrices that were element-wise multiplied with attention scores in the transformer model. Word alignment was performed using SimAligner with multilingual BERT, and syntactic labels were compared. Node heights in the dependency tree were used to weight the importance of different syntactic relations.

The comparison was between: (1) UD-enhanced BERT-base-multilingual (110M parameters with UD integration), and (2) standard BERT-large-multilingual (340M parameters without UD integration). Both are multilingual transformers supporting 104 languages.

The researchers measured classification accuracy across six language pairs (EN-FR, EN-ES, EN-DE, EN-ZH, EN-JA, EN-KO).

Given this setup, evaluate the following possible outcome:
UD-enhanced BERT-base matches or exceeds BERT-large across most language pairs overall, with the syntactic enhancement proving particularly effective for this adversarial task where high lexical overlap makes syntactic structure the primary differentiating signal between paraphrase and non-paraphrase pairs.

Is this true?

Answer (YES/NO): YES